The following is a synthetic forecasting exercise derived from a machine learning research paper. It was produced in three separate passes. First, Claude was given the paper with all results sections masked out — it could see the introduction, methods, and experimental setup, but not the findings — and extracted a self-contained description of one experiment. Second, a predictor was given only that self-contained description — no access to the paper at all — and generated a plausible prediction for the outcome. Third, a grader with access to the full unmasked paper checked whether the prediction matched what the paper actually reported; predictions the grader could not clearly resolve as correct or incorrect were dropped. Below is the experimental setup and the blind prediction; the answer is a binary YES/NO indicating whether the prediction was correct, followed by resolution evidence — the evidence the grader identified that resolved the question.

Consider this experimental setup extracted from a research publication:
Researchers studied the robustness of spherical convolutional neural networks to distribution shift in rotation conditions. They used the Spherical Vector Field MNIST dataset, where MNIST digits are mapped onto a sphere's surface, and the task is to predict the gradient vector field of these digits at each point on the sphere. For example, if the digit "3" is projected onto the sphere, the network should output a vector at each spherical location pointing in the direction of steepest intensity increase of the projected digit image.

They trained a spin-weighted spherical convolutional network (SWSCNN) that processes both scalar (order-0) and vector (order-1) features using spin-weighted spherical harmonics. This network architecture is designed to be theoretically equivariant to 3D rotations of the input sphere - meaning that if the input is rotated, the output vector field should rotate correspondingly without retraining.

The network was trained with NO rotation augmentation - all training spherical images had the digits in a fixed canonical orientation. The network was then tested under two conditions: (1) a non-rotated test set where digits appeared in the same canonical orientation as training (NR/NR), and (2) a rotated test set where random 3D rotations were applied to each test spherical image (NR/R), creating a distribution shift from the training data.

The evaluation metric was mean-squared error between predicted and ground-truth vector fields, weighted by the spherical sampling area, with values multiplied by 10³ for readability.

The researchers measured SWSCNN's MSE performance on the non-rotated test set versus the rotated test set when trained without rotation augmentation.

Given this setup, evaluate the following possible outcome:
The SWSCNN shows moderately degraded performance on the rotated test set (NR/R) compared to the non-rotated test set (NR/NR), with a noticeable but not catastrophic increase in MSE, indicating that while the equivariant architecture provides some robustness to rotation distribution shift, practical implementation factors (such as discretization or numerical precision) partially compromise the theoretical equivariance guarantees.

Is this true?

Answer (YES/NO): YES